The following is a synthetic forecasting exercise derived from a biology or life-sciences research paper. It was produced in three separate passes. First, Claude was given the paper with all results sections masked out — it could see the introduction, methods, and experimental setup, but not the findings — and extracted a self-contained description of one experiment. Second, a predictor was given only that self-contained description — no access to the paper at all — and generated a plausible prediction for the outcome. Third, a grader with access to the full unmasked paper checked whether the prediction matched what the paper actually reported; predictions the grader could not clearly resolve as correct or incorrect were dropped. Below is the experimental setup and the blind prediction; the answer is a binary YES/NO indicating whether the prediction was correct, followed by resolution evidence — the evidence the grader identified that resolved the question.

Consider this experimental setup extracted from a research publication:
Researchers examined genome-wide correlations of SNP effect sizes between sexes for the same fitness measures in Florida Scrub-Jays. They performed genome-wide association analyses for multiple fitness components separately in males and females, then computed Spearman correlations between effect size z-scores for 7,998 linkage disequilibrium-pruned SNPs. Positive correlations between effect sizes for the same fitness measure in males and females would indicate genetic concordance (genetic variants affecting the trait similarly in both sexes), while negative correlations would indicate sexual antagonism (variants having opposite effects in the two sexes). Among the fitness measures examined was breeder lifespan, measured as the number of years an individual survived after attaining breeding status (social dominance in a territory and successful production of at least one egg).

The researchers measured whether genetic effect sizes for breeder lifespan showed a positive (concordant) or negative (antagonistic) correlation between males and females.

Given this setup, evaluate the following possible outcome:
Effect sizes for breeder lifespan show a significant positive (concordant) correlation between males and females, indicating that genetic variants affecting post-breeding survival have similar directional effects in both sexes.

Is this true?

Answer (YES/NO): NO